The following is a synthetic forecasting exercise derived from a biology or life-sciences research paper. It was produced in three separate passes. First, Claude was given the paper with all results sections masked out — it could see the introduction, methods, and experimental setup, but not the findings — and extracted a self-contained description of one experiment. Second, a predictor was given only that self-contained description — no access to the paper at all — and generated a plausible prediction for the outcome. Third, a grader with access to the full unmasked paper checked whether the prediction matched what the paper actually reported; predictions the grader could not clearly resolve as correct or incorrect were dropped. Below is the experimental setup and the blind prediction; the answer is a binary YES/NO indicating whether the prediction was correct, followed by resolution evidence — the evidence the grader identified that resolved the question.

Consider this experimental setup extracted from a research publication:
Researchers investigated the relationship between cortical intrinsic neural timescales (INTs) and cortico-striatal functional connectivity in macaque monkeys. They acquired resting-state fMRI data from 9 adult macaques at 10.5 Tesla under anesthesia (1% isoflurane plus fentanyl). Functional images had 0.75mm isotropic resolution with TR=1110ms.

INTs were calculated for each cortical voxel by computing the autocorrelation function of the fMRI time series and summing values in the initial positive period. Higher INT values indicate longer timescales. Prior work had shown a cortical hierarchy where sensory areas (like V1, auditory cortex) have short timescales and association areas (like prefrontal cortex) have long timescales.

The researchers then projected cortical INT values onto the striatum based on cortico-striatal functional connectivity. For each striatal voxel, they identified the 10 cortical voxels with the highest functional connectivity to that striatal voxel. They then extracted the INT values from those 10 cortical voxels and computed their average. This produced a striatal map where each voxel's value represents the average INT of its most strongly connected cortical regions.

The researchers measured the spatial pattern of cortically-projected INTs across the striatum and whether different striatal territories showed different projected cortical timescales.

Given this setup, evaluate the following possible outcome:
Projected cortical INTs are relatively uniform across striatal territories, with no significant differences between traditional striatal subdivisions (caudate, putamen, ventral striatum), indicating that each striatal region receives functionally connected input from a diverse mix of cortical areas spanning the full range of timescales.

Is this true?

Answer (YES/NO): NO